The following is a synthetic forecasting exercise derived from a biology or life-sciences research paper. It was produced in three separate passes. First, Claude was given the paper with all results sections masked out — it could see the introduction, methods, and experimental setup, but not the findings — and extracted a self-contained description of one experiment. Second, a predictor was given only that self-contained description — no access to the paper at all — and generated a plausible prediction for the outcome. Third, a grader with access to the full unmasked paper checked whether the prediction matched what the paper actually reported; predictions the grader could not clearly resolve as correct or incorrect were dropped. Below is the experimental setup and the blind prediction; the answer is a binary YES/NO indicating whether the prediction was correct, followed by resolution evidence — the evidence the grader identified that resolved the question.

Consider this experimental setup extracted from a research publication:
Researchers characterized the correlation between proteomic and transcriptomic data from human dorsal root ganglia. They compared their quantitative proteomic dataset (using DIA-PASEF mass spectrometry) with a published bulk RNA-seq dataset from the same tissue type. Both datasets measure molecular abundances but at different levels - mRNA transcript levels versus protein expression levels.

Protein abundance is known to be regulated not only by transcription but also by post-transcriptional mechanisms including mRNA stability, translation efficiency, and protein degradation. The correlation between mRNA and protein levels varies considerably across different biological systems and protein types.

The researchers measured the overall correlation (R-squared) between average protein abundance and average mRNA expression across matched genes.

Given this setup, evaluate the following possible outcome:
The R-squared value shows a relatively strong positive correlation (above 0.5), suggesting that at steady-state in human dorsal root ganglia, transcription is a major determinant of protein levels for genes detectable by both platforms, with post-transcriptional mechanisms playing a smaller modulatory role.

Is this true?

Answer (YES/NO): NO